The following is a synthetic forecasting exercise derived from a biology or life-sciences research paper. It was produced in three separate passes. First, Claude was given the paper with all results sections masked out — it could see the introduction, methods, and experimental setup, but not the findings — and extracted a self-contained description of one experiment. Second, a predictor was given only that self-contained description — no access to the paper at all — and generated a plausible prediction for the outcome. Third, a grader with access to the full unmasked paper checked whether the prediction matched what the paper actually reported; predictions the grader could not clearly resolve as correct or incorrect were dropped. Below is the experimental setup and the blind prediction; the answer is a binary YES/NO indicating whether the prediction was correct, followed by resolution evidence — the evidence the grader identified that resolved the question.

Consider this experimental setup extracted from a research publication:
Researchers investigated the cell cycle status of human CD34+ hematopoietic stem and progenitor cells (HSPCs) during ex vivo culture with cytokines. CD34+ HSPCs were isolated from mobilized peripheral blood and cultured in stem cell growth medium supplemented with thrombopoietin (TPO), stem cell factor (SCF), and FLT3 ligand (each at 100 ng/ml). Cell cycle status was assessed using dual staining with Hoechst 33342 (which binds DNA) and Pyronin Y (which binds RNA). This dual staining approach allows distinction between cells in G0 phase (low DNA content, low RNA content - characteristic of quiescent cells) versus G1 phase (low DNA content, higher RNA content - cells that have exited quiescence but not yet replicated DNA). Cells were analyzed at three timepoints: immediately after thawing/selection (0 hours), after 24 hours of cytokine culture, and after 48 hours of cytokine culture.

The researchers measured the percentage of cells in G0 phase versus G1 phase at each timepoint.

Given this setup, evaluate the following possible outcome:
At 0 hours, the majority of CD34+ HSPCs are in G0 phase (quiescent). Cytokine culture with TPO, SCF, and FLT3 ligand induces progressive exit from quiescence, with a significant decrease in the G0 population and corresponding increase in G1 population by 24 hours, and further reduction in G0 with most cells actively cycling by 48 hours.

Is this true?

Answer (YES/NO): NO